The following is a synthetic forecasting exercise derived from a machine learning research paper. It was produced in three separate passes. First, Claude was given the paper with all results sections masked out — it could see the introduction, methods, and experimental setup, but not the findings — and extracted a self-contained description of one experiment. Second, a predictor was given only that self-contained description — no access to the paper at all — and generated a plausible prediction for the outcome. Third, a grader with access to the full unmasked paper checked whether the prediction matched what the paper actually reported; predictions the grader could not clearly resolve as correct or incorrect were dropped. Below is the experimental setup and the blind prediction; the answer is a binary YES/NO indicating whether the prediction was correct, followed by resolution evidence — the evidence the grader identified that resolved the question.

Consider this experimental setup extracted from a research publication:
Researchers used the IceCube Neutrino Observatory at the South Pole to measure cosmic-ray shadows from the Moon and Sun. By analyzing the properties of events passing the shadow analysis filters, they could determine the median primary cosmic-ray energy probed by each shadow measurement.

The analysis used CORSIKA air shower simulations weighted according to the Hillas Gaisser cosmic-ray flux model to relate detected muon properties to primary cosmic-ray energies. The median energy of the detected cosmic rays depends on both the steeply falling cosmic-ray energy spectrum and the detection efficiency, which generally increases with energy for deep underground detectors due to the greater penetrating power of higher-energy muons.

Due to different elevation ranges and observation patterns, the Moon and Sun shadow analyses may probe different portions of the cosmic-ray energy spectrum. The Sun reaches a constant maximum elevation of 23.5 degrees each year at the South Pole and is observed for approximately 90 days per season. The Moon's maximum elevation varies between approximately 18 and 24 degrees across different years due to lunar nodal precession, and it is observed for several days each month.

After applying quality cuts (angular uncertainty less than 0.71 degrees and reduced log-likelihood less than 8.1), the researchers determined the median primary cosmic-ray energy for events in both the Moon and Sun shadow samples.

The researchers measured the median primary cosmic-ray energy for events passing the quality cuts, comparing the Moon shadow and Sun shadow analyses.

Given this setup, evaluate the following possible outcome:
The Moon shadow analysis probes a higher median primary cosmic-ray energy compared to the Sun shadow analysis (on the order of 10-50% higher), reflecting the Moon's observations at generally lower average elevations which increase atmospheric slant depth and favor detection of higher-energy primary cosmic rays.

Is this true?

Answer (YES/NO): NO